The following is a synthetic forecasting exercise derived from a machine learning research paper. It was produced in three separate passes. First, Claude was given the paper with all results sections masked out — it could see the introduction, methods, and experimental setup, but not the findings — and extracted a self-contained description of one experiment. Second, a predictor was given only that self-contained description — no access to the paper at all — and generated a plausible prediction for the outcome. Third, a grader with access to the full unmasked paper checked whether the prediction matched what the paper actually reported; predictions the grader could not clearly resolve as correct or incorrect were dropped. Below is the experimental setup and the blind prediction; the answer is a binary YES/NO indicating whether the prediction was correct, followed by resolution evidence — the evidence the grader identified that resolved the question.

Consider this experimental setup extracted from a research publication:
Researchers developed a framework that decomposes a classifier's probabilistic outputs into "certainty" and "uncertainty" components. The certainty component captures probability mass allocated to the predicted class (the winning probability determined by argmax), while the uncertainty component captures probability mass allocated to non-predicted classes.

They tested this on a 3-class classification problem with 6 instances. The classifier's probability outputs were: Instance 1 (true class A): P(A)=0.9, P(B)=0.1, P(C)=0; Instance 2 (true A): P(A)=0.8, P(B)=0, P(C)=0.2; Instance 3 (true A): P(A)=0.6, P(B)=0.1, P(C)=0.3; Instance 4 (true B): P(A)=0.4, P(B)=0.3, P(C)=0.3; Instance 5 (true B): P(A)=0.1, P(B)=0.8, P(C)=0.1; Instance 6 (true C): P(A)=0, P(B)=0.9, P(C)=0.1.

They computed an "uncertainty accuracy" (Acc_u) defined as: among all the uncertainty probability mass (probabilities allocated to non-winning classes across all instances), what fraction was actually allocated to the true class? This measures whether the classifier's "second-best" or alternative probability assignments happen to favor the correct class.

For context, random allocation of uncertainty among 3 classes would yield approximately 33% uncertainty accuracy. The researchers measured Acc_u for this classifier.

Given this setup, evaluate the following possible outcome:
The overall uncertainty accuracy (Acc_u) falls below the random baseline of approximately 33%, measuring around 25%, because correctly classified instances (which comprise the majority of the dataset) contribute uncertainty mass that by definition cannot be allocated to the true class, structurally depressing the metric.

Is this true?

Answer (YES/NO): YES